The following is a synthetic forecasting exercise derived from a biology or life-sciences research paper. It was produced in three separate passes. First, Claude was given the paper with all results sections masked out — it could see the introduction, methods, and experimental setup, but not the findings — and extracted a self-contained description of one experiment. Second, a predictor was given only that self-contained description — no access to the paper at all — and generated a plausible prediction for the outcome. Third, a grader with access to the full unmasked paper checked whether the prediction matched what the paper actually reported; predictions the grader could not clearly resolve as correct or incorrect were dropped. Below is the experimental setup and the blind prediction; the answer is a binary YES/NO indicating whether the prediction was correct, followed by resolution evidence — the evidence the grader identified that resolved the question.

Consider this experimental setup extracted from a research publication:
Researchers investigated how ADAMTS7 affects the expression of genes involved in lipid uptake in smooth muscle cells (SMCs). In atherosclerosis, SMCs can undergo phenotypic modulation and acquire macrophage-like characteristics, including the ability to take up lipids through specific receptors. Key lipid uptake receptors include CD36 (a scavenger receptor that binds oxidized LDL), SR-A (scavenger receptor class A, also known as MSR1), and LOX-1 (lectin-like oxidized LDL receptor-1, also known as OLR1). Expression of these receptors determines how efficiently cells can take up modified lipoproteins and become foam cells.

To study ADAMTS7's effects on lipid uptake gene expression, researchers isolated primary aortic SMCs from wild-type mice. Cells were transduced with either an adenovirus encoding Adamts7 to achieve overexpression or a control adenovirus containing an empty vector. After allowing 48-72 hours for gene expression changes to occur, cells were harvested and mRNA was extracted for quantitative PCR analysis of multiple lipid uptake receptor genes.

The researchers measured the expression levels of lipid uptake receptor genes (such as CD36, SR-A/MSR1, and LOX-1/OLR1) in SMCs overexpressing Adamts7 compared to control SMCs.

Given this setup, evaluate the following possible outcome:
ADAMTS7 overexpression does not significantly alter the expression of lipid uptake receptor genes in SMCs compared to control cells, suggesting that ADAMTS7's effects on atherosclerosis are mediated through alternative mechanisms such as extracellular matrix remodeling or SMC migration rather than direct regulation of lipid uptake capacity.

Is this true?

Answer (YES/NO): NO